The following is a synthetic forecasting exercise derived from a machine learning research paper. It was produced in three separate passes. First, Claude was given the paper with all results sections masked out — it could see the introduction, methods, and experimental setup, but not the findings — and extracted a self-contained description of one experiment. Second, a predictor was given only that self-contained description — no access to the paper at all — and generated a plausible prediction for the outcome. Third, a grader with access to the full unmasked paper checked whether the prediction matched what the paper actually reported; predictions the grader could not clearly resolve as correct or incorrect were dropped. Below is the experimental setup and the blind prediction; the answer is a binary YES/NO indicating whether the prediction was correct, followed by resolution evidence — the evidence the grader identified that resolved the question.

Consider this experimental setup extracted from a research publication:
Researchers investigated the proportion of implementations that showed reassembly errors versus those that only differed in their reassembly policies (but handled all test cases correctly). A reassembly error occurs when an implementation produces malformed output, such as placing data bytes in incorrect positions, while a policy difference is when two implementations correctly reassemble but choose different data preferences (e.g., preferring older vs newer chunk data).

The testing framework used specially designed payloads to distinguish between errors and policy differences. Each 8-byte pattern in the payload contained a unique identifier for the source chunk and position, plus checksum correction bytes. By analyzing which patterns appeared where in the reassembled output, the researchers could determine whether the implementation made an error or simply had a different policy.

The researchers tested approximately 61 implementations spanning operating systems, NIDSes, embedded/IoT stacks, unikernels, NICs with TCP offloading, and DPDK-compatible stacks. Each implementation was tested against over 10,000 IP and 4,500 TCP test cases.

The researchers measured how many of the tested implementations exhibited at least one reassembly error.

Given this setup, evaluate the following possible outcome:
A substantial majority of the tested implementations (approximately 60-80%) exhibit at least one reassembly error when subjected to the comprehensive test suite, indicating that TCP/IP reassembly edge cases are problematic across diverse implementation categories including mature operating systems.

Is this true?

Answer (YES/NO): NO